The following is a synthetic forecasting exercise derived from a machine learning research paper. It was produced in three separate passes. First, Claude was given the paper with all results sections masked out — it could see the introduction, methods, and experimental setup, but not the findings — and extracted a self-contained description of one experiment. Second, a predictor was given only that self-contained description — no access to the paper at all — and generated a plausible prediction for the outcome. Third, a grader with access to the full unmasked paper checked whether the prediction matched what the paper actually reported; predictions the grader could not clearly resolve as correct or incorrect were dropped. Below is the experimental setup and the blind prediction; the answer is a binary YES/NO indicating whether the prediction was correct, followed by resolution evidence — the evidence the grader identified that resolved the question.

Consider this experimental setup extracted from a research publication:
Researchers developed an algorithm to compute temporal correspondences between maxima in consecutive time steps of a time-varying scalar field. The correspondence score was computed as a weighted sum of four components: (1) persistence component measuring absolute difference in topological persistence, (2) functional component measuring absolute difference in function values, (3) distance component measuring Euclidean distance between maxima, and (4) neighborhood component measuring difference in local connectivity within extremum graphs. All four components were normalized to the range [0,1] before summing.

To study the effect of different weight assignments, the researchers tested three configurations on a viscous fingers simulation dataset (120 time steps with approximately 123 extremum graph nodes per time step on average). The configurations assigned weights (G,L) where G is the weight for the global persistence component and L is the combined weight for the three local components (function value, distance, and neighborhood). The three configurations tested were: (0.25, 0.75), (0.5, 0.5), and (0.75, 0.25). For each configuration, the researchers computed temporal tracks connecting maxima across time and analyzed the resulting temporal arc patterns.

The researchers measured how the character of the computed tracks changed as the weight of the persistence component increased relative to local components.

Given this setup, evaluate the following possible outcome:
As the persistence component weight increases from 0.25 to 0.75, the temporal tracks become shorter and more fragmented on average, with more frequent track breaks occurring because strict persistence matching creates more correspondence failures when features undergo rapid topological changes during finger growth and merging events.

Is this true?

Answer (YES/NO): NO